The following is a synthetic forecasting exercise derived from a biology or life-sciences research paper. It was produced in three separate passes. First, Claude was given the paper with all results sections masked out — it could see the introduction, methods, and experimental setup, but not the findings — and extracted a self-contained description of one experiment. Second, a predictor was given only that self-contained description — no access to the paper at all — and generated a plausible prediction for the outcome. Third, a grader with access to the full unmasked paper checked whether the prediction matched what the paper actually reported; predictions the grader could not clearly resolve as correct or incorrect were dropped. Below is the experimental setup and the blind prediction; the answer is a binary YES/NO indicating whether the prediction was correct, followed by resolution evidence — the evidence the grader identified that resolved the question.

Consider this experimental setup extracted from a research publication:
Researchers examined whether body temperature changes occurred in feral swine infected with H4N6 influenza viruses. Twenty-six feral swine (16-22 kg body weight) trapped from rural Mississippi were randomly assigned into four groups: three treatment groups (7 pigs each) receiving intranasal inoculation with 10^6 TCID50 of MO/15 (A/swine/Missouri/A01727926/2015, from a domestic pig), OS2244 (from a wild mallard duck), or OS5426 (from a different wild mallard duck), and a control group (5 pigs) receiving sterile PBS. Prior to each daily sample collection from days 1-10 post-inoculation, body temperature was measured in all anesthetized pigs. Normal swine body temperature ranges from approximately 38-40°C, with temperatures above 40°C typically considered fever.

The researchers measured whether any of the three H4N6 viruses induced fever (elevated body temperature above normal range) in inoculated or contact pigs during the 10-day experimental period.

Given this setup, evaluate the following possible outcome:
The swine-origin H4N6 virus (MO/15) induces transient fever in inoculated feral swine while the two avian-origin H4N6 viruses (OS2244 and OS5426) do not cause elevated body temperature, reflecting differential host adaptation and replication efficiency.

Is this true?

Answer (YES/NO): NO